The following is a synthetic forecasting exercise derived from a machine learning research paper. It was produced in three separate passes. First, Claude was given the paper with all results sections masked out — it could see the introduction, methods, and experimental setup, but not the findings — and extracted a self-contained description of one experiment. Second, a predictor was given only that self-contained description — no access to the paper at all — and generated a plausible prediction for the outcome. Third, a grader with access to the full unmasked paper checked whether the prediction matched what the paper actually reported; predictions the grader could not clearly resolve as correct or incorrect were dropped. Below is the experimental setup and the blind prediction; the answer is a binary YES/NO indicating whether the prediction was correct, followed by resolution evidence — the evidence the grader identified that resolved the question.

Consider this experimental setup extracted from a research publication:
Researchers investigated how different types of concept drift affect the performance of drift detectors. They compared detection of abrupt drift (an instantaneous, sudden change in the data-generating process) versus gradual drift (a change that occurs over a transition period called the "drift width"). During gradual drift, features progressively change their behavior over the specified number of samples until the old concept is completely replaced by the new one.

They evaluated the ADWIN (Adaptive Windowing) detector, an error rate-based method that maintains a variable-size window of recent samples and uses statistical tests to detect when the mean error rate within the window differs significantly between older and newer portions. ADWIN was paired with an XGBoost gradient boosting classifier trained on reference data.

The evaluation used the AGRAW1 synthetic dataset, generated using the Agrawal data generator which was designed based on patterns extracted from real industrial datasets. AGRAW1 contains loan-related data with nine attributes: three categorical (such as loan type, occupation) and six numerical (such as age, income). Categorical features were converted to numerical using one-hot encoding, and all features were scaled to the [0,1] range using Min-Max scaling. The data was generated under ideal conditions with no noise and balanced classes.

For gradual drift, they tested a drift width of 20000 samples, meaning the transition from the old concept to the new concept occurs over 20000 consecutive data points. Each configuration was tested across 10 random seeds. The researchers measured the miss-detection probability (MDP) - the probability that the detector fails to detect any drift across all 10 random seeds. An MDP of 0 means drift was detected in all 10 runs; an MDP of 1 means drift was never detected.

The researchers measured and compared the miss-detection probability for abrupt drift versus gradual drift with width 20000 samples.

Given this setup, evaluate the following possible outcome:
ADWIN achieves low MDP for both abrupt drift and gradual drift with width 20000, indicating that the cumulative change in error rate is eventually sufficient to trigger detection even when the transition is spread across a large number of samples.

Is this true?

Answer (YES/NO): YES